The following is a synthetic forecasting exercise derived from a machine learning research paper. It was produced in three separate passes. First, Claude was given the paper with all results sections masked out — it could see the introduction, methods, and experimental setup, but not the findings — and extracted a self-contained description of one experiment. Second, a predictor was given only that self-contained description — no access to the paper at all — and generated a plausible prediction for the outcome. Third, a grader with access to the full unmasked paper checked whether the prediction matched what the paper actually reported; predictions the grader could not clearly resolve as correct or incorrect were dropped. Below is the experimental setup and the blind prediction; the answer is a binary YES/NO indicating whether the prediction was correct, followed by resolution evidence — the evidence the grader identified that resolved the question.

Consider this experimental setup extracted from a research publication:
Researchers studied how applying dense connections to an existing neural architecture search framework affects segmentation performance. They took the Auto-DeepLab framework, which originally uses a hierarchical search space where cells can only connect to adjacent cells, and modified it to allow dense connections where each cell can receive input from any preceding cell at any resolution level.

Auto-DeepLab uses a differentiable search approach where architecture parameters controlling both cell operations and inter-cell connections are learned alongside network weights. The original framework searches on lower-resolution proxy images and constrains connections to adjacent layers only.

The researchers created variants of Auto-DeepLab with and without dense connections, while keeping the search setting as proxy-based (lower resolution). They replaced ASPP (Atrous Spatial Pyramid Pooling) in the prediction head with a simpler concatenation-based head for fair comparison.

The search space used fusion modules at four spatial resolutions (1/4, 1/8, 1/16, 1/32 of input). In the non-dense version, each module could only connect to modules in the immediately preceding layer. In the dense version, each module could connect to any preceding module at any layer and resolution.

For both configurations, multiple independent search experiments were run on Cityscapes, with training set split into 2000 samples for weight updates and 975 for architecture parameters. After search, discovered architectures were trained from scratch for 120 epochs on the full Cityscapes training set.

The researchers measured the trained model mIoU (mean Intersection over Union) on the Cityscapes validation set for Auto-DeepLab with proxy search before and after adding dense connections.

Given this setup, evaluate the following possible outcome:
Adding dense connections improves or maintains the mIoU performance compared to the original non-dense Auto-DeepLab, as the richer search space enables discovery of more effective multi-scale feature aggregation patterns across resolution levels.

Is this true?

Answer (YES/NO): YES